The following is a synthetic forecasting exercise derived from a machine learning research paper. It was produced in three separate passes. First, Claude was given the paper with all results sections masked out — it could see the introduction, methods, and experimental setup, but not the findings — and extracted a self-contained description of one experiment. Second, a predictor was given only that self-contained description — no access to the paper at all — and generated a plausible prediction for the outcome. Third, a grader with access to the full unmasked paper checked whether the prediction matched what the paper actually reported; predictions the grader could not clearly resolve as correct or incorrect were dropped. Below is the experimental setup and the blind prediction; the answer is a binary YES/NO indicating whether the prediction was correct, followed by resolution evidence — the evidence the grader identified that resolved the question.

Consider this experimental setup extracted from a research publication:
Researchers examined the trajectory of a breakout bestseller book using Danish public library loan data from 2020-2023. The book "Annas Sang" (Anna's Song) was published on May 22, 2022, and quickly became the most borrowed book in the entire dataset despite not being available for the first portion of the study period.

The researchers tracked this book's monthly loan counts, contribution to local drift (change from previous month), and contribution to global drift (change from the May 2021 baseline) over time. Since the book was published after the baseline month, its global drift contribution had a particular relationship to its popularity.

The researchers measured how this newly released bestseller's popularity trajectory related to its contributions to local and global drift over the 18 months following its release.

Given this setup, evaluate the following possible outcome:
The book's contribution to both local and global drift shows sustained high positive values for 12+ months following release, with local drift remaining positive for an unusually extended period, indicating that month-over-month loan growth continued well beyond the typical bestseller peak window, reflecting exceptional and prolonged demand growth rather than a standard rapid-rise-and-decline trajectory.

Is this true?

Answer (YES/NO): NO